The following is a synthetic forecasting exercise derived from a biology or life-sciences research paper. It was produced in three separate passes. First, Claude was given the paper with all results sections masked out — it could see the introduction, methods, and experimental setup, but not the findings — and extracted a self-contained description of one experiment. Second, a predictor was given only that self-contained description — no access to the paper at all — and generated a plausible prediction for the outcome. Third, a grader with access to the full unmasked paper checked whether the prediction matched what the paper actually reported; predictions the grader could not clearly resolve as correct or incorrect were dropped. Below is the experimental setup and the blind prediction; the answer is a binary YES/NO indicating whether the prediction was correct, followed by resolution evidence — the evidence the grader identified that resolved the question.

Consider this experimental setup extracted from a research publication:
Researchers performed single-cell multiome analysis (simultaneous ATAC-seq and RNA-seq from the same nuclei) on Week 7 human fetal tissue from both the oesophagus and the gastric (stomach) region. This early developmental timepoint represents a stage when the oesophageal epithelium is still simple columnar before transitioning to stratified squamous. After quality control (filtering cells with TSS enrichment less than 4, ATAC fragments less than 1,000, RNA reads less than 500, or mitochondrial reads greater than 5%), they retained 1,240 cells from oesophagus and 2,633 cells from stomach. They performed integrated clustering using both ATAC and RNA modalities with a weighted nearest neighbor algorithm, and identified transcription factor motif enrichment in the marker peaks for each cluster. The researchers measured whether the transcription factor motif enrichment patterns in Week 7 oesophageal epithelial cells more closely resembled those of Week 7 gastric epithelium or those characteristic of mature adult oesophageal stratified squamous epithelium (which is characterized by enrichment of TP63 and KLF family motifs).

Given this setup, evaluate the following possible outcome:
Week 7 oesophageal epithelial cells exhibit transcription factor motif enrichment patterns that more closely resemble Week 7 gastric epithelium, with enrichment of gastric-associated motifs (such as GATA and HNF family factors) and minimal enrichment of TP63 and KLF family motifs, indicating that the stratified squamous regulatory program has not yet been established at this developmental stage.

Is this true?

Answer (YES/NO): NO